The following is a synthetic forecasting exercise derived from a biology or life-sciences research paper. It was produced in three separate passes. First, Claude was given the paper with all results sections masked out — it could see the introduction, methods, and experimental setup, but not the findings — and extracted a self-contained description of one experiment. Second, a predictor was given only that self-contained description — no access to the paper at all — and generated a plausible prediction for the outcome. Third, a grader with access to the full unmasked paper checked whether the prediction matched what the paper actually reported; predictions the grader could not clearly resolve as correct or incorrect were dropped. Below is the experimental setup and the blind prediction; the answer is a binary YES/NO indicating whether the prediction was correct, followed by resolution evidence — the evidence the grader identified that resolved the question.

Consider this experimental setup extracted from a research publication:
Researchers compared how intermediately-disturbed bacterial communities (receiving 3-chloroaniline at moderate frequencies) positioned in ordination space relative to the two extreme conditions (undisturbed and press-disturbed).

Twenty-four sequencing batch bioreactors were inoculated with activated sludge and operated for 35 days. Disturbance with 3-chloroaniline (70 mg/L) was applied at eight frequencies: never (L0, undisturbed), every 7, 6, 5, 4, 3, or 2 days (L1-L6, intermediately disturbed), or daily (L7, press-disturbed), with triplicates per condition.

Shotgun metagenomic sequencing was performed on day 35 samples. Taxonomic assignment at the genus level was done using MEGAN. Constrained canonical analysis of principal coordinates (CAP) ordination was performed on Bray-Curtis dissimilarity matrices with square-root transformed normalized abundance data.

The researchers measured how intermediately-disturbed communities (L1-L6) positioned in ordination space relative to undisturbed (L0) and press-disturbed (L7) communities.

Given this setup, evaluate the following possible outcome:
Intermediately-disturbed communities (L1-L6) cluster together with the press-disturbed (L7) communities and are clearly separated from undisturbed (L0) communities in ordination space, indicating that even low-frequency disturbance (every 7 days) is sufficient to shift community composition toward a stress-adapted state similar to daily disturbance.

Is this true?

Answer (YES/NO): NO